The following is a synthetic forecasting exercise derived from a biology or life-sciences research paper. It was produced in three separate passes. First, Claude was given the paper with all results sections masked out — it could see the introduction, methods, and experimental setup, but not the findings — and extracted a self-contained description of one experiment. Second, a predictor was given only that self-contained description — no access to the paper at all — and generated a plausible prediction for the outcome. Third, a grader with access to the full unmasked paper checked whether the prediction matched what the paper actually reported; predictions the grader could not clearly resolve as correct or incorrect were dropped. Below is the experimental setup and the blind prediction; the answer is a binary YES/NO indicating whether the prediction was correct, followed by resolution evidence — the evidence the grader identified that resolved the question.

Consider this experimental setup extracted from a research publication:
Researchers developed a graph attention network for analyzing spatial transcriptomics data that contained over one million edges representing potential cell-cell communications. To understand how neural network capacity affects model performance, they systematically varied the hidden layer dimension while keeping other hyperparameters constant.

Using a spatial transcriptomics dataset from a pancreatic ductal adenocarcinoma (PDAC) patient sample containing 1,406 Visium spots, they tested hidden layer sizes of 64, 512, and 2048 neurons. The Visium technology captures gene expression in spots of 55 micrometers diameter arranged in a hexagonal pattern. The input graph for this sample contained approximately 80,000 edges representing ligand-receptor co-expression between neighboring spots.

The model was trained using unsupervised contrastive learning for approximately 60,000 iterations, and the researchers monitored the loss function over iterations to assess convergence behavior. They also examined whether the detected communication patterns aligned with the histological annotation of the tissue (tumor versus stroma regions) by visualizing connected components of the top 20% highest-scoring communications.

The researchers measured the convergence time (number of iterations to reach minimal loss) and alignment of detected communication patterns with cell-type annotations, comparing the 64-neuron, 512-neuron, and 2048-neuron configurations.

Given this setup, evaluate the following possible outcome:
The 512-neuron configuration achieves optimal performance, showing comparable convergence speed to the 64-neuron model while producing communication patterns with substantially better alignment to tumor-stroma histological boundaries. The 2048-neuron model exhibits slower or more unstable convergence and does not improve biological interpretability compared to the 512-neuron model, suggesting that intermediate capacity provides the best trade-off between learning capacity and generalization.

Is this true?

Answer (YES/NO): NO